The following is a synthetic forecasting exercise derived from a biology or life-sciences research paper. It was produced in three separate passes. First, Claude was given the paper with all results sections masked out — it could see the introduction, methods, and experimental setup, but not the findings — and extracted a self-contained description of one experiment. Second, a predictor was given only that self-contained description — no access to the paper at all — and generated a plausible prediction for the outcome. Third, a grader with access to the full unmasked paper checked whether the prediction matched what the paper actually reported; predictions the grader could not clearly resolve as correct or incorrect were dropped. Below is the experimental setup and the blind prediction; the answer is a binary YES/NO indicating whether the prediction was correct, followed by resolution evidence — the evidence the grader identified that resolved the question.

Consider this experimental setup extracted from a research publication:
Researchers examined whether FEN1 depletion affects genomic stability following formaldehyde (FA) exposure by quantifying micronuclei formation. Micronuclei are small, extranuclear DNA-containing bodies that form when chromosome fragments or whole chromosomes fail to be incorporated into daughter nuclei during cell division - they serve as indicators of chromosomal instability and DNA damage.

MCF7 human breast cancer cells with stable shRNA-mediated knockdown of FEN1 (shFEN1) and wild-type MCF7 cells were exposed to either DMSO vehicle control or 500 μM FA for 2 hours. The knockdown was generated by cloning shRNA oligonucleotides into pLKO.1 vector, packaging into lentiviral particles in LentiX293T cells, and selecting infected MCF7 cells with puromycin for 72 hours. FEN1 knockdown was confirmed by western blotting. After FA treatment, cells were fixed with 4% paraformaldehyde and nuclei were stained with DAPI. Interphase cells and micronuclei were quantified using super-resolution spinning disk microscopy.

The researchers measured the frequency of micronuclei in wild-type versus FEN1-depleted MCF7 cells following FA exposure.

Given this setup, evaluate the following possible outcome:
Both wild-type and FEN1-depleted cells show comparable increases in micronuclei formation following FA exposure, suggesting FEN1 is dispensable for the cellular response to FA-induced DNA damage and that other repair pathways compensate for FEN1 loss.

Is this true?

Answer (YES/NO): NO